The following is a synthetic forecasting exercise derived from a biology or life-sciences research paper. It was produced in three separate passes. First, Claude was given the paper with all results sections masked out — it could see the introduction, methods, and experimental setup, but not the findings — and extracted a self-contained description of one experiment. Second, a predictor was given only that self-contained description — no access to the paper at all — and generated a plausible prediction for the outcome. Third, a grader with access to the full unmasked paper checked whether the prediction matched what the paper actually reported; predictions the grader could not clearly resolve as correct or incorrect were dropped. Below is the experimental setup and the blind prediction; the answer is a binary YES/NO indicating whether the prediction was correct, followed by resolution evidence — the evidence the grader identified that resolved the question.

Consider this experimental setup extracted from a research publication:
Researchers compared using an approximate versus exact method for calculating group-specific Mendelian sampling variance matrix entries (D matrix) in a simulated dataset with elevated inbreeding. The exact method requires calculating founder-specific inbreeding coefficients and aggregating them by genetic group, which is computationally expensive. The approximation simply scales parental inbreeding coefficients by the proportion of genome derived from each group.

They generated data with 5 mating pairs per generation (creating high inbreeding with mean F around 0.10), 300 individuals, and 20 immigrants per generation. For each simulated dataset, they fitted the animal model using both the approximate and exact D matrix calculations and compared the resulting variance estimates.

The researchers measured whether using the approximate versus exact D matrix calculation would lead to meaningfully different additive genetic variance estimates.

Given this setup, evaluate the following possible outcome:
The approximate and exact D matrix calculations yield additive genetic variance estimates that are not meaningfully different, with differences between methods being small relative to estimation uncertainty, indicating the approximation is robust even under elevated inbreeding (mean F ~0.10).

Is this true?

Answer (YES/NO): YES